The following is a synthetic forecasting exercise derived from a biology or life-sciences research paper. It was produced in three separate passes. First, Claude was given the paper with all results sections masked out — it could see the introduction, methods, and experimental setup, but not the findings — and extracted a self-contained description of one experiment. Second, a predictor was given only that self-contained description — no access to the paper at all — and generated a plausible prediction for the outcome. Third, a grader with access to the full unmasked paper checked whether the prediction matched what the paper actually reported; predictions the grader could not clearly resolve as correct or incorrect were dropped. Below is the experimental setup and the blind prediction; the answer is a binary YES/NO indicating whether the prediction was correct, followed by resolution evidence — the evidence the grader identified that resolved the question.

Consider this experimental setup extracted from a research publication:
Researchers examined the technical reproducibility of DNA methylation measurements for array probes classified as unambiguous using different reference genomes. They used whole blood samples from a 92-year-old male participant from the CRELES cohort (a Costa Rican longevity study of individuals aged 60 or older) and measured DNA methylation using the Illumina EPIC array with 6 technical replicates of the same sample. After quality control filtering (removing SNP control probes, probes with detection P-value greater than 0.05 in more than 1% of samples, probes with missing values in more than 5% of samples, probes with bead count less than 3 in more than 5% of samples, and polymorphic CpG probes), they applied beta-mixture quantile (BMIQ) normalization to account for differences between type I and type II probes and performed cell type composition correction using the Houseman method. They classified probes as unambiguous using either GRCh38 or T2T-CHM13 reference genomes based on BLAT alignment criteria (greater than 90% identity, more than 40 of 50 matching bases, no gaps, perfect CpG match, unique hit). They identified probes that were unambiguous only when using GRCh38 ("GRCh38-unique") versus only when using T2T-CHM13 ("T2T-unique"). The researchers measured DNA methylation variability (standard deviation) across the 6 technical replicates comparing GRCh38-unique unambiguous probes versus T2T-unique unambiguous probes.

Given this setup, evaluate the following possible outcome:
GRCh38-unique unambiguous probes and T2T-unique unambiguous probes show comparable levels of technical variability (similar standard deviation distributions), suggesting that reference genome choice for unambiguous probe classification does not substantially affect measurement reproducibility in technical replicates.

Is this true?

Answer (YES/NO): NO